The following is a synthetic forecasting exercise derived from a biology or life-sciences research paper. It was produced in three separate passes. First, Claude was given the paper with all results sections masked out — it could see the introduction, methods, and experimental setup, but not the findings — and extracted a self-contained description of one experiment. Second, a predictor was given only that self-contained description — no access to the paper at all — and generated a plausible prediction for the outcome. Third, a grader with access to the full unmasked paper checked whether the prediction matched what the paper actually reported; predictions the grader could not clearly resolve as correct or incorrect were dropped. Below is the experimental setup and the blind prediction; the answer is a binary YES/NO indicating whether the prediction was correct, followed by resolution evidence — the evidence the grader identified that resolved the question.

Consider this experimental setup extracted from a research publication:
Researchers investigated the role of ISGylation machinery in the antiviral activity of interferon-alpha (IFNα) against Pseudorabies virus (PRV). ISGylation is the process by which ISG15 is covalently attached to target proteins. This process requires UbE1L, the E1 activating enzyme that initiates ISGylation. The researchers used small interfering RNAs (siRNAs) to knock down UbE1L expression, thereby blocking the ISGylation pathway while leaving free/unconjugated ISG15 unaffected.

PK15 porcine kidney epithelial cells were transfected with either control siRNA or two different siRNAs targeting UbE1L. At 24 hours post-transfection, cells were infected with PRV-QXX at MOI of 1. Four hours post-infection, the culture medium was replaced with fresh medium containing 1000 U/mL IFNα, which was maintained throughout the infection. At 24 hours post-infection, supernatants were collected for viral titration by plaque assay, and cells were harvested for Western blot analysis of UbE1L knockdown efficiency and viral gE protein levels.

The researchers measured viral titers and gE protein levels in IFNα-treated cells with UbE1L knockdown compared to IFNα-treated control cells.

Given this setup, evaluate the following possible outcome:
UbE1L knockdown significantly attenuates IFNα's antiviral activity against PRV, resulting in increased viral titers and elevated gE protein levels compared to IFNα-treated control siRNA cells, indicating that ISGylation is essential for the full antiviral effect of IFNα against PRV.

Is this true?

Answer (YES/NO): NO